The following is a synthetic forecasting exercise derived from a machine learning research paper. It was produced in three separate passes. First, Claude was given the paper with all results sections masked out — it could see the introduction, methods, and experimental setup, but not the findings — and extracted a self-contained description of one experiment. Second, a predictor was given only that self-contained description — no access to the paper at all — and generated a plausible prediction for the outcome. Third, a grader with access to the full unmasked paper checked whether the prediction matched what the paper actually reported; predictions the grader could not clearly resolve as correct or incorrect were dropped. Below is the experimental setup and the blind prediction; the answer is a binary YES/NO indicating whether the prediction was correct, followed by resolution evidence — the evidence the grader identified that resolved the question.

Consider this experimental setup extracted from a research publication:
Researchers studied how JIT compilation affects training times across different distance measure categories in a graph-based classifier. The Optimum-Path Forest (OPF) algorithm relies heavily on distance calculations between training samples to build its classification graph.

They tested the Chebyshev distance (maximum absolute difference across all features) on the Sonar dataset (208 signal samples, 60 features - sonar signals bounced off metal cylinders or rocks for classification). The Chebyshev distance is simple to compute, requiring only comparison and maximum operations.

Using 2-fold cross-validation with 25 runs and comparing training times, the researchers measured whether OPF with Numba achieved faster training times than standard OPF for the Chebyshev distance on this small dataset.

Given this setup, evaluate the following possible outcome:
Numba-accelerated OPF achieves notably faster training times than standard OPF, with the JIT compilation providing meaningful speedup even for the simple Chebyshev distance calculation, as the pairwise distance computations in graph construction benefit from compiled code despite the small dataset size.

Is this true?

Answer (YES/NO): NO